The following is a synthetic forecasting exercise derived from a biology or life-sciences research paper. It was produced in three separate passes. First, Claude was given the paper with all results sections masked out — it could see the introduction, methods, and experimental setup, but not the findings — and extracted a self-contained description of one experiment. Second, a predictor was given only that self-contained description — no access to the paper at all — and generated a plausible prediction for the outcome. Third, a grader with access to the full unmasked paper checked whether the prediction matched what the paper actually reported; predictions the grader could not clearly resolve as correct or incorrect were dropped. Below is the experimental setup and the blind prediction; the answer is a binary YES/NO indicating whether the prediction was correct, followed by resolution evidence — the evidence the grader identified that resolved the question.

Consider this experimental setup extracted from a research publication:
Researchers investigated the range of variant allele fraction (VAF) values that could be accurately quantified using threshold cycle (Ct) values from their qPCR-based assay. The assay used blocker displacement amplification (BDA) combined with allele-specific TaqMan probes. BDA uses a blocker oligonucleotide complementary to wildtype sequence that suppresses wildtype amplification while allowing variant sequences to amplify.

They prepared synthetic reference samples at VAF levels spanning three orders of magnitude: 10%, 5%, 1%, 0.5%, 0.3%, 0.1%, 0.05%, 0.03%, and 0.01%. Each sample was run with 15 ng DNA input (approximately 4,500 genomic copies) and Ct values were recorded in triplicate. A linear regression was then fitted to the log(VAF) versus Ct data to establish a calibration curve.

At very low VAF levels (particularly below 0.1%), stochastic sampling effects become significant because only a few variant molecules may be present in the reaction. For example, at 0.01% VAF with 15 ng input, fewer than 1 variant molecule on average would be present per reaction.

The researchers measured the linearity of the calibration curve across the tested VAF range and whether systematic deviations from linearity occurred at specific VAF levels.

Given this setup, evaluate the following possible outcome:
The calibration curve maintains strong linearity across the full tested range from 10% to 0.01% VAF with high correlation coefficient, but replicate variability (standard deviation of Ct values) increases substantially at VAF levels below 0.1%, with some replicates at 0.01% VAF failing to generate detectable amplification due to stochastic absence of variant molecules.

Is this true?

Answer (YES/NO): NO